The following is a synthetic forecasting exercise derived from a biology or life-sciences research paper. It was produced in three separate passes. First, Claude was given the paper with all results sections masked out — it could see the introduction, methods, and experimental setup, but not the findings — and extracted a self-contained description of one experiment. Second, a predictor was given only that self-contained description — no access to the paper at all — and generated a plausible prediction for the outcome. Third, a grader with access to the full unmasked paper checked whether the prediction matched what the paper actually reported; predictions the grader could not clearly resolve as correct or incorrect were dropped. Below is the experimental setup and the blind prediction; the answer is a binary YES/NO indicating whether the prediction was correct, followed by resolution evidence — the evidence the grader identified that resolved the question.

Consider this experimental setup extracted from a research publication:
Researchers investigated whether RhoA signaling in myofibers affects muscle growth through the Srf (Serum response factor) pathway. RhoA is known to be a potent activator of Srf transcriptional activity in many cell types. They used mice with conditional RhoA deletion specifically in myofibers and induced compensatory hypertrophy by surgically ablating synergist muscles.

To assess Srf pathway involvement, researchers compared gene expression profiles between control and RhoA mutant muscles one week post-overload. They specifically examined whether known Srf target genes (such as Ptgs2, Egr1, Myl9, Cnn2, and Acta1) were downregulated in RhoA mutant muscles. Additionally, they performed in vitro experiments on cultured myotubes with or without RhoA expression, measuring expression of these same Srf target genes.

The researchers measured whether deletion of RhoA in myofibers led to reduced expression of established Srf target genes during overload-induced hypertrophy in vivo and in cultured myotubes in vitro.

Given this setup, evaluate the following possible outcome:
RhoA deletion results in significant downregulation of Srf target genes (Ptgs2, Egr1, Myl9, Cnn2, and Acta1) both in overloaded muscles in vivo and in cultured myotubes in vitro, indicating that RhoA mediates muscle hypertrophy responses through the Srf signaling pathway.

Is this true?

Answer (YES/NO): NO